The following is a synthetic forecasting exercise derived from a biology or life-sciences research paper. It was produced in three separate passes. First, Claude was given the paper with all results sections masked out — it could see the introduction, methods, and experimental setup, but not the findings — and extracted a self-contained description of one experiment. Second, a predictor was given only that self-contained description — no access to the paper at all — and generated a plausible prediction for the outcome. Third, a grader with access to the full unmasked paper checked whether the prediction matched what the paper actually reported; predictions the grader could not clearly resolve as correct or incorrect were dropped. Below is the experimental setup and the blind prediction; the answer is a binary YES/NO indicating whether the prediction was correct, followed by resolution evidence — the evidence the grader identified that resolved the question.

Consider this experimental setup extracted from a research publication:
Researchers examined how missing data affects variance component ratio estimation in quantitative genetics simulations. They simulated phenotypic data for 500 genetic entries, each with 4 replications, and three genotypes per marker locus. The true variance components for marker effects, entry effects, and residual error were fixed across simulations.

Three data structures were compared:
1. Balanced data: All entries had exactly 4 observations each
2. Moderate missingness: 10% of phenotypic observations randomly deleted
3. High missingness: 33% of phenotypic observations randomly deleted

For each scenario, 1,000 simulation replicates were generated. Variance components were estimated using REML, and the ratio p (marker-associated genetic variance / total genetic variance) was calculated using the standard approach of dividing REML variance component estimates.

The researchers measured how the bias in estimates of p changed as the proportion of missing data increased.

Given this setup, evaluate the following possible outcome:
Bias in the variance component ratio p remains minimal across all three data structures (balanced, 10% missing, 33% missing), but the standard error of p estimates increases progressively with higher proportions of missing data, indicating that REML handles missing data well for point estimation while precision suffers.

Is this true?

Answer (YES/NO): NO